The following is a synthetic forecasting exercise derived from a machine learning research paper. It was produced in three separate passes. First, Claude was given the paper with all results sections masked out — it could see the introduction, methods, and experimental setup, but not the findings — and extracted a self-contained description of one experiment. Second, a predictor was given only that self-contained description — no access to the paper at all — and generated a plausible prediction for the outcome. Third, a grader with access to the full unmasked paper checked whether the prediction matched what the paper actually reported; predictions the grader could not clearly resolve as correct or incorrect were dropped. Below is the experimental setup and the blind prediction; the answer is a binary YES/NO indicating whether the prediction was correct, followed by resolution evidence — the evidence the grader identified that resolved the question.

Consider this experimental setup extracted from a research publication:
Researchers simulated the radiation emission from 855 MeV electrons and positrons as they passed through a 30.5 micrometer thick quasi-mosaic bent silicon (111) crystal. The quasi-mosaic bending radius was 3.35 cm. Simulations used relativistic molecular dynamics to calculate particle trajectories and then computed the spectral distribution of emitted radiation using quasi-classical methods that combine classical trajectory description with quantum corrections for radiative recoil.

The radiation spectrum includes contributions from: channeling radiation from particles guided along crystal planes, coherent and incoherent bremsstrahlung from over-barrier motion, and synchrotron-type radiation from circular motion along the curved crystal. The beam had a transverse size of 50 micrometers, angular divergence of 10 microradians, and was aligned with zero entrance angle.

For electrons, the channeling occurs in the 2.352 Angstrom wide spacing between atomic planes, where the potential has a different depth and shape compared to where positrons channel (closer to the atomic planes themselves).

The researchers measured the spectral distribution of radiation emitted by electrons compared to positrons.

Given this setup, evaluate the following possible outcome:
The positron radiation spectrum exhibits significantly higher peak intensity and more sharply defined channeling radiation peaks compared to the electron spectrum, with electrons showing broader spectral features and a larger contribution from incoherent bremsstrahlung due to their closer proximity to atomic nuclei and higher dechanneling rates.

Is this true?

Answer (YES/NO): YES